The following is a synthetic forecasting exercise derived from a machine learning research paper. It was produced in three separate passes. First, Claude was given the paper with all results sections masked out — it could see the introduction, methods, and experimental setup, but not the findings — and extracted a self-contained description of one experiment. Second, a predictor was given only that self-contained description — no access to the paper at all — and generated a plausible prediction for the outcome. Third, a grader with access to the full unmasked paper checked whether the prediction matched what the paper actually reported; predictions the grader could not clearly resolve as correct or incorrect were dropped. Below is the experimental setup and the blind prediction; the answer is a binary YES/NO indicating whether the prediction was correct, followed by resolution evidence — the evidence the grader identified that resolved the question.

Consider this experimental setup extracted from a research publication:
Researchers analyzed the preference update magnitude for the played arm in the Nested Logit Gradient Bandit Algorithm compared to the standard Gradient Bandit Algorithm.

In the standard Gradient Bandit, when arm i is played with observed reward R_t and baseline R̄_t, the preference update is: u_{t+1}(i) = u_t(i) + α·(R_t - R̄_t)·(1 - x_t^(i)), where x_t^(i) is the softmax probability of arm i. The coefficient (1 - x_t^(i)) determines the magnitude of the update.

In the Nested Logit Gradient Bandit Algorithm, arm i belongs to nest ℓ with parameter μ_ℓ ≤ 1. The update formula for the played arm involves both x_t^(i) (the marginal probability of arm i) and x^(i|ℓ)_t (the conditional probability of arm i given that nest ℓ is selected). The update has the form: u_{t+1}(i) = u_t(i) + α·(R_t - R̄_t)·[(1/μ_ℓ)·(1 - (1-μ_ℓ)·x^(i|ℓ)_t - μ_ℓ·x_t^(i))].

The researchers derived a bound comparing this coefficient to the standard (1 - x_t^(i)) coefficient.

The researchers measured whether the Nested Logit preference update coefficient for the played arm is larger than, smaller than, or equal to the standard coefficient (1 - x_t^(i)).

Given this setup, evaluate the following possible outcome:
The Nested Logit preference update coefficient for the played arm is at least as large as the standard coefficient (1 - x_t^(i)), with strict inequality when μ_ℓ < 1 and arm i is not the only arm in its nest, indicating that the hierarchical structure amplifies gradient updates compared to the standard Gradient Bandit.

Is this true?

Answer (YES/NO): YES